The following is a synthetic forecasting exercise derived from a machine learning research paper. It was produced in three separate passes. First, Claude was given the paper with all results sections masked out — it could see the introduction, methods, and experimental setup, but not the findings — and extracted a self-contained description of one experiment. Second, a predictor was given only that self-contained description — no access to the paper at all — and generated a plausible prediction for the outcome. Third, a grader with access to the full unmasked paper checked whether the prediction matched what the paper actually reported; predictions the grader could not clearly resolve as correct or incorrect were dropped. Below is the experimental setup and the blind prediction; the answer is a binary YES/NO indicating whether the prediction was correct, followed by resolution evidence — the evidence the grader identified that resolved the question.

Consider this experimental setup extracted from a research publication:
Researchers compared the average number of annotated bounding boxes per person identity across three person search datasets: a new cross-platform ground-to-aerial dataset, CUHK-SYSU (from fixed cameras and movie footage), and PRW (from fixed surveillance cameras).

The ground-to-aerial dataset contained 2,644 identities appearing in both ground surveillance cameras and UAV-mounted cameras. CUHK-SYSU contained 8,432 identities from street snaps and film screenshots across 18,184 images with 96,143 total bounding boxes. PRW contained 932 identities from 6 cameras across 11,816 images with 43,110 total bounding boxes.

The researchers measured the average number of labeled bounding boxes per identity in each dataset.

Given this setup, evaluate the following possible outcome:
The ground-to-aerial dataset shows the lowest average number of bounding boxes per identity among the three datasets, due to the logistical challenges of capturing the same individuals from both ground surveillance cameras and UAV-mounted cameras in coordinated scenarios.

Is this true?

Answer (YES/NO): NO